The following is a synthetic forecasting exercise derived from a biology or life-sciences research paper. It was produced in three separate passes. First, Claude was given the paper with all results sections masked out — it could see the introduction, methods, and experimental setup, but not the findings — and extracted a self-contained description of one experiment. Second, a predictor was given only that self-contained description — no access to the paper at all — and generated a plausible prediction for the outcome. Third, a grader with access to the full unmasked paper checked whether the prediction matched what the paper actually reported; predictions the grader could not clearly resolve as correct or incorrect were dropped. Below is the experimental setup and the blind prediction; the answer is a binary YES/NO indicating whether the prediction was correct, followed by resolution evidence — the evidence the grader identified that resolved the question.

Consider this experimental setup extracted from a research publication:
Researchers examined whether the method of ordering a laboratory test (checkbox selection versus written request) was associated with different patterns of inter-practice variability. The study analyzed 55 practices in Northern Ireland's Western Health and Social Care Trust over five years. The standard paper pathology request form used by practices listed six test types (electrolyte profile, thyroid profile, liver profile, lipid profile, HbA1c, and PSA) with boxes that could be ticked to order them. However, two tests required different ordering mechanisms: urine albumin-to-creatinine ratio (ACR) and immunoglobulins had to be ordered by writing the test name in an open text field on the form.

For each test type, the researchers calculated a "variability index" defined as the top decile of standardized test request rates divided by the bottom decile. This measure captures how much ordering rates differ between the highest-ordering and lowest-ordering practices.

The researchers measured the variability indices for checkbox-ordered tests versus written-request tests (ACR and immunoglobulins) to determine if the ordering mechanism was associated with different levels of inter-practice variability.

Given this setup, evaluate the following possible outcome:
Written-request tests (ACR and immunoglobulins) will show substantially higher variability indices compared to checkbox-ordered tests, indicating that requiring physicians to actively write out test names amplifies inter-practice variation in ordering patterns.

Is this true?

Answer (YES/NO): NO